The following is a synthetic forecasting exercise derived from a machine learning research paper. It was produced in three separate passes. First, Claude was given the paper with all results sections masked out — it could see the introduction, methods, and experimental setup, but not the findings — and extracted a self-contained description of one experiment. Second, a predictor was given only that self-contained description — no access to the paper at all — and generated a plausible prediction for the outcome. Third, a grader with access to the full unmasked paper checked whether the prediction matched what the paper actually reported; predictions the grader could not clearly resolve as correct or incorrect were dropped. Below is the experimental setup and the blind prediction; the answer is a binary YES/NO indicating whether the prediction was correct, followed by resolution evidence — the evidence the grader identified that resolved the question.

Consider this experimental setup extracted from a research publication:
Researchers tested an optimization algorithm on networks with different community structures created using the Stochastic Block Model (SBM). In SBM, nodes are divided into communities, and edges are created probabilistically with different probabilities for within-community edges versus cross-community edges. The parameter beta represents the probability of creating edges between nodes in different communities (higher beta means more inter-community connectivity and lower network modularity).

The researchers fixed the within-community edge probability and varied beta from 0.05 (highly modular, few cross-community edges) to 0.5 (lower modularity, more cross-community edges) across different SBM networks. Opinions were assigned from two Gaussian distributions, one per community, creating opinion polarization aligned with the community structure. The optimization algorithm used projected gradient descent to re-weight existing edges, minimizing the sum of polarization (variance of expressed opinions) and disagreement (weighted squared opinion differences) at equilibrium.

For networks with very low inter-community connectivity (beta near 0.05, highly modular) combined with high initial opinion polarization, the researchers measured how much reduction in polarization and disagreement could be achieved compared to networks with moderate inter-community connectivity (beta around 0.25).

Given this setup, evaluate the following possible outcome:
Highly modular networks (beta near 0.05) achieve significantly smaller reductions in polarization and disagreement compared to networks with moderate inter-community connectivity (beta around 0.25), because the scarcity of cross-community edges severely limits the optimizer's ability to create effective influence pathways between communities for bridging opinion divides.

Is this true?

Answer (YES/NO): NO